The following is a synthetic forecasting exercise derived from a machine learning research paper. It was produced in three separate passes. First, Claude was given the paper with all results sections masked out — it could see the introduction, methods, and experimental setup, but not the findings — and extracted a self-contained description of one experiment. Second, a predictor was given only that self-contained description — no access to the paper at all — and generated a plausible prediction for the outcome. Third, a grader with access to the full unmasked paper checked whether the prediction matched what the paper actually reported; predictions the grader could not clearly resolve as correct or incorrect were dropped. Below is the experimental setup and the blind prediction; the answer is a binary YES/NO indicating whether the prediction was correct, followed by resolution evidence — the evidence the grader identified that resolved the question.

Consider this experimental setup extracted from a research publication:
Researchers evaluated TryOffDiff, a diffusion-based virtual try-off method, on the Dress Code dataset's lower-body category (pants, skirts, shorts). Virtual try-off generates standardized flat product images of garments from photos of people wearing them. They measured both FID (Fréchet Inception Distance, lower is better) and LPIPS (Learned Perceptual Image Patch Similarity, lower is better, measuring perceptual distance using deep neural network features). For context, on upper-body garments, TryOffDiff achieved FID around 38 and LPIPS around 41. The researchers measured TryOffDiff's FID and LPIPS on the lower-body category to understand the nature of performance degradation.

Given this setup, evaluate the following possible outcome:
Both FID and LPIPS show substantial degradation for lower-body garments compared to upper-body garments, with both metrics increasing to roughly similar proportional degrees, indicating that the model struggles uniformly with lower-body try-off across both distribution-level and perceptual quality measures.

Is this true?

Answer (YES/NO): NO